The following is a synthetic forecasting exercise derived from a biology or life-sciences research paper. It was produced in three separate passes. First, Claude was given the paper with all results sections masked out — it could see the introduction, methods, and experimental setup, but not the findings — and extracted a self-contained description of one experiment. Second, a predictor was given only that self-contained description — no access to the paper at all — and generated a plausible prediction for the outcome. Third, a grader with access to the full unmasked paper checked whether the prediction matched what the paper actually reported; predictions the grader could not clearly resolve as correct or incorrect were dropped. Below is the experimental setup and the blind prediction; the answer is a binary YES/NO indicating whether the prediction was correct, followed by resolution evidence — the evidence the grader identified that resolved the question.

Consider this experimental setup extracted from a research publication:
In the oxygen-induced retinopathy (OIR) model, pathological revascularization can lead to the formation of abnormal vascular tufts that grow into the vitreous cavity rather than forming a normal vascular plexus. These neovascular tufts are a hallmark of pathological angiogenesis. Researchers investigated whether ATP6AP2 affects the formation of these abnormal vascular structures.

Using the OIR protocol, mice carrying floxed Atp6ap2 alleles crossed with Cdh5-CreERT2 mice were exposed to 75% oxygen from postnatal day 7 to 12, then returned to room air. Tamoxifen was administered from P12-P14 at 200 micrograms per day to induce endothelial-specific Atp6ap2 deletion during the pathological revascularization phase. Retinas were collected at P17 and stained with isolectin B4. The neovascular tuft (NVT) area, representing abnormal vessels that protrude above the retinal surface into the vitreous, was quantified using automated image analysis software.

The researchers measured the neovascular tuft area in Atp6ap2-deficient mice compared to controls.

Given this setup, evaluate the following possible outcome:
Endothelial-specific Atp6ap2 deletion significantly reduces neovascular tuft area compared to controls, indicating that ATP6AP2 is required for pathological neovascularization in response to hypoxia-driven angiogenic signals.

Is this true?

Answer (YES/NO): NO